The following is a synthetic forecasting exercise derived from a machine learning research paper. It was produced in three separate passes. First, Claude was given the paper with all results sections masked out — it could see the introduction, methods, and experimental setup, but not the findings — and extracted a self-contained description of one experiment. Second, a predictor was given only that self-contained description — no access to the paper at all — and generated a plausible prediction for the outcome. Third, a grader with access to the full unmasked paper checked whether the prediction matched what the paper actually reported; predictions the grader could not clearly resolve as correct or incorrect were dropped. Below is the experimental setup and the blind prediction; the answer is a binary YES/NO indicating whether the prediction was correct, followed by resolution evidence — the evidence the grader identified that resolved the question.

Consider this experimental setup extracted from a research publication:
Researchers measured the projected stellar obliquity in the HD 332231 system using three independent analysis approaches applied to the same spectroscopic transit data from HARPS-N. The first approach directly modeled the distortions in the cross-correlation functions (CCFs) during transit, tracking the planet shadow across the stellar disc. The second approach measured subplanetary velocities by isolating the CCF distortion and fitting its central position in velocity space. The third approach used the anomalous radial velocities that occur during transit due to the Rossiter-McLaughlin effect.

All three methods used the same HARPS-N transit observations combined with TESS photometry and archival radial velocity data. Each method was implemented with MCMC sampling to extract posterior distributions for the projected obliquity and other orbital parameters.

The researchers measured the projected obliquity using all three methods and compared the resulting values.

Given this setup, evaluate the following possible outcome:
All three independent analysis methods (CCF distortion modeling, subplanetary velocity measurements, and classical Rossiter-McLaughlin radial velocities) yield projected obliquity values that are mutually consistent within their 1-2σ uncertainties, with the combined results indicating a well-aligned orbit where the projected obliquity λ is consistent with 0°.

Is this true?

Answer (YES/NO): YES